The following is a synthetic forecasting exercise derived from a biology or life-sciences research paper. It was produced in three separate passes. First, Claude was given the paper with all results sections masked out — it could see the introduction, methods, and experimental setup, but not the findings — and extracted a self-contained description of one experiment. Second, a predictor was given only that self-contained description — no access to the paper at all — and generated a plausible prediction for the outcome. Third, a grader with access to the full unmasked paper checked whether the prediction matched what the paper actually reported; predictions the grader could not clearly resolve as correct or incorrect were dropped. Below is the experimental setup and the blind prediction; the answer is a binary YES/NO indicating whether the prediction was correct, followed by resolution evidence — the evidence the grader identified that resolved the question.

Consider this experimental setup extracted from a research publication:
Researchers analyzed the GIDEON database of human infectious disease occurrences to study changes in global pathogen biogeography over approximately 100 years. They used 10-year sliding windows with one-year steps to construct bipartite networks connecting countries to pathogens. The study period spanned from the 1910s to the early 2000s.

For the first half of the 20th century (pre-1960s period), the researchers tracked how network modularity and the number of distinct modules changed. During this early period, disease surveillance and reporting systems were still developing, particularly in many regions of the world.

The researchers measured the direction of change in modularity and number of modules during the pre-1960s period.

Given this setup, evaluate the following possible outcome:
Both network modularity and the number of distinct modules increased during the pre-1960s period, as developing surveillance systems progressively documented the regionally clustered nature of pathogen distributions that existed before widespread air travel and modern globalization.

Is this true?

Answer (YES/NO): YES